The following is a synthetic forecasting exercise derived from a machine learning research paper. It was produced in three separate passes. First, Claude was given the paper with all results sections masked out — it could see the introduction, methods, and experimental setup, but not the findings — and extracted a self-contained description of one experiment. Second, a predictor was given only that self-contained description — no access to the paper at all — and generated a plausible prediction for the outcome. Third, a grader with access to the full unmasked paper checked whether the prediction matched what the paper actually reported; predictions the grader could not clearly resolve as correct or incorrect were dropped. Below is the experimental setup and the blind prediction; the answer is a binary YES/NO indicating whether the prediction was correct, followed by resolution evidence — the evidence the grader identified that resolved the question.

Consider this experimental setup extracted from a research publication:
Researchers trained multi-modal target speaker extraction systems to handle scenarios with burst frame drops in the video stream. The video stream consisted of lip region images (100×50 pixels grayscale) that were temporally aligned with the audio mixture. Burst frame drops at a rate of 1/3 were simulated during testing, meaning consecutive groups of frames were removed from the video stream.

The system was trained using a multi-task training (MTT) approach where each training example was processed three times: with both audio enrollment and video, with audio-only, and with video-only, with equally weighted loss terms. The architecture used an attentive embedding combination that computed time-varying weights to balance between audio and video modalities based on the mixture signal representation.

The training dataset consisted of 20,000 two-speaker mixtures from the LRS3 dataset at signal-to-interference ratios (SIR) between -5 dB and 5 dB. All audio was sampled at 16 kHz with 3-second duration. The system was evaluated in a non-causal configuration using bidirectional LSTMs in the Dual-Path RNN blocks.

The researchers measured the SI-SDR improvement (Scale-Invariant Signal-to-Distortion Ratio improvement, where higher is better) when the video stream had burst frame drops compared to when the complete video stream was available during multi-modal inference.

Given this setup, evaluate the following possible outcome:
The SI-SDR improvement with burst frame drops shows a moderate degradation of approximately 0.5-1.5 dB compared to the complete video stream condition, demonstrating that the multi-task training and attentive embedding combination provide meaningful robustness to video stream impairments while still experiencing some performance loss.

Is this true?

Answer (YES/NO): NO